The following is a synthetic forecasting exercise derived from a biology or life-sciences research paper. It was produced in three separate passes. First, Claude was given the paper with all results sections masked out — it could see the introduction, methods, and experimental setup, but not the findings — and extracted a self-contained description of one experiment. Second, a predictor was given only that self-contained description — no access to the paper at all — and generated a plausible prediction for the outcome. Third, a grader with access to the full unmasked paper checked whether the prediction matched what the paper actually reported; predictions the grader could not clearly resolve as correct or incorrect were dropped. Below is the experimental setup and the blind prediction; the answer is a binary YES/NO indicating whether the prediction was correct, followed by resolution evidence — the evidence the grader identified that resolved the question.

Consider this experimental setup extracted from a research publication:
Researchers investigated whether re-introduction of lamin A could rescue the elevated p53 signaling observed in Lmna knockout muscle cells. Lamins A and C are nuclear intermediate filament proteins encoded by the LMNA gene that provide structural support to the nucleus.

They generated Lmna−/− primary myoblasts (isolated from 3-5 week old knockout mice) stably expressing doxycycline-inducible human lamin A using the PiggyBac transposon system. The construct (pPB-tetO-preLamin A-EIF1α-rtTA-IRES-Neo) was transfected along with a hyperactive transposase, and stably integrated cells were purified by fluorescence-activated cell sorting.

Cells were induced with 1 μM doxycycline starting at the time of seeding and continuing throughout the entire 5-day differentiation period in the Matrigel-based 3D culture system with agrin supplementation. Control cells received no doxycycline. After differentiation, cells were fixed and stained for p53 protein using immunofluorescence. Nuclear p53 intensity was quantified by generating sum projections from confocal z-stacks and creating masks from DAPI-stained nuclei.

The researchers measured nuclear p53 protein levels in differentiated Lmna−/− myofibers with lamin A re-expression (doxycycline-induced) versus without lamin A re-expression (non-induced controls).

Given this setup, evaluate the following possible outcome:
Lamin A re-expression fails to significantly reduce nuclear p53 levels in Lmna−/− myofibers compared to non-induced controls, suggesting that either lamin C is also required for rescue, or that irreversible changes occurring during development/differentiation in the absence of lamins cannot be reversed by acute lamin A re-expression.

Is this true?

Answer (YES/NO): NO